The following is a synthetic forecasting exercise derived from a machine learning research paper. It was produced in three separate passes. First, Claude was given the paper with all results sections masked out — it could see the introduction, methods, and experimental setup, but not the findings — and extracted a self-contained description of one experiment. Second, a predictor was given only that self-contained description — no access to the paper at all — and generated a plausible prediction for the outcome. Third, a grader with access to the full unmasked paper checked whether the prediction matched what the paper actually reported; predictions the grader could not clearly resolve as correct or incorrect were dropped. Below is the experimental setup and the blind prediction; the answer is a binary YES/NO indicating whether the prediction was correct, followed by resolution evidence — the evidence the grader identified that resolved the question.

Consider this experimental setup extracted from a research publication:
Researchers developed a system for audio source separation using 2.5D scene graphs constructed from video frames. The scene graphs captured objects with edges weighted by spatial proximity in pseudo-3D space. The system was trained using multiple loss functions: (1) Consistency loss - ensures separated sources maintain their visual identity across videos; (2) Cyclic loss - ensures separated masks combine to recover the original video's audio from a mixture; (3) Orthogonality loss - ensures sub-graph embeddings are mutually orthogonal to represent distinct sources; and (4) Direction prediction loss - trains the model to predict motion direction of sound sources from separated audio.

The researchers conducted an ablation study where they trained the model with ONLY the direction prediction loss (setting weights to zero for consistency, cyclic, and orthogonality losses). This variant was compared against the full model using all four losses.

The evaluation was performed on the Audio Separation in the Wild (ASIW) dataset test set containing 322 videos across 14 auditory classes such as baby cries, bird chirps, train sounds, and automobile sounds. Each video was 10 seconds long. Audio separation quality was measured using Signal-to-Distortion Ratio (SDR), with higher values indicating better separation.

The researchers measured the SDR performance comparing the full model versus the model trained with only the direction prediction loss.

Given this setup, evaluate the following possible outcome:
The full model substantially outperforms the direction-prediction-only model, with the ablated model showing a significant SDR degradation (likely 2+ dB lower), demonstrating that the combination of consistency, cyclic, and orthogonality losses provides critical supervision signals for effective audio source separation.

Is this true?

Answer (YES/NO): YES